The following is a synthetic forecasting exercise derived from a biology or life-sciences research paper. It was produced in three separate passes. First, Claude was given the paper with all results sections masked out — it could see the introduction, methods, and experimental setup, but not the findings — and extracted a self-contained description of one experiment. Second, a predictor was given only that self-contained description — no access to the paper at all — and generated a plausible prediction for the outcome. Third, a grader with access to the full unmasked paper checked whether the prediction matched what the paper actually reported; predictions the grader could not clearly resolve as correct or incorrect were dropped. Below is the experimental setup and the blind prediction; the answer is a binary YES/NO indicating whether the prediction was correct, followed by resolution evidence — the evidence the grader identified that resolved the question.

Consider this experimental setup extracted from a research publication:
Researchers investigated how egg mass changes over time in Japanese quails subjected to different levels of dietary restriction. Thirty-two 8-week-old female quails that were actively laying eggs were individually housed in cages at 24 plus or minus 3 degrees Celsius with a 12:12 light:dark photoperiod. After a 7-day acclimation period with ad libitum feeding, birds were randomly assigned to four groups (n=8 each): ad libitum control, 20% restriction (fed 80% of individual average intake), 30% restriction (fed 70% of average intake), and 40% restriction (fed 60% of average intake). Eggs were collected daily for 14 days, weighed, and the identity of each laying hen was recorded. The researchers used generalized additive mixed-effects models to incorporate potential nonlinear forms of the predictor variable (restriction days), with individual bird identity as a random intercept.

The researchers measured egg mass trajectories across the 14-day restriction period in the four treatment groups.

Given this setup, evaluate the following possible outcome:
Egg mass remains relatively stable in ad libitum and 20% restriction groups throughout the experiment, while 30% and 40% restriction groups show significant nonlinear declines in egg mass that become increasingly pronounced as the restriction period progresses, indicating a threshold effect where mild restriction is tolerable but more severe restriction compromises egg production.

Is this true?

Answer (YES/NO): NO